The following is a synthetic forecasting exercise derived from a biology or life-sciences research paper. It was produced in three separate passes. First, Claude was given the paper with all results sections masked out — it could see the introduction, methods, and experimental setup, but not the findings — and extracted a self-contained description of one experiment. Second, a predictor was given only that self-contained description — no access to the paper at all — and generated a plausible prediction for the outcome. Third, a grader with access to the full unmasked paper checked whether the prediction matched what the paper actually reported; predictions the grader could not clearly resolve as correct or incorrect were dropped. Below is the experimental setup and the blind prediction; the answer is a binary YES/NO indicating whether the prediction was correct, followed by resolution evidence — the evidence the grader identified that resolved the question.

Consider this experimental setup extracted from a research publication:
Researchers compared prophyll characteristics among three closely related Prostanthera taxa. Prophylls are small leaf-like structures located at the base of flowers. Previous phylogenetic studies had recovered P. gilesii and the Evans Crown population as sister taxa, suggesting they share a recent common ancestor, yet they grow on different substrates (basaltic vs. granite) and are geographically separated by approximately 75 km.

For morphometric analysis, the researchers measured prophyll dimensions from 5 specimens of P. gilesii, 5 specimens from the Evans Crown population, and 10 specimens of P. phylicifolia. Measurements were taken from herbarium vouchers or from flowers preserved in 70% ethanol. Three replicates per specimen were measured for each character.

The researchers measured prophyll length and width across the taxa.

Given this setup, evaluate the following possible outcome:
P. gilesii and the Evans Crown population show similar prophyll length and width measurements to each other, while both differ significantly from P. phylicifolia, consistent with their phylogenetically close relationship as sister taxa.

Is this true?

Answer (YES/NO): NO